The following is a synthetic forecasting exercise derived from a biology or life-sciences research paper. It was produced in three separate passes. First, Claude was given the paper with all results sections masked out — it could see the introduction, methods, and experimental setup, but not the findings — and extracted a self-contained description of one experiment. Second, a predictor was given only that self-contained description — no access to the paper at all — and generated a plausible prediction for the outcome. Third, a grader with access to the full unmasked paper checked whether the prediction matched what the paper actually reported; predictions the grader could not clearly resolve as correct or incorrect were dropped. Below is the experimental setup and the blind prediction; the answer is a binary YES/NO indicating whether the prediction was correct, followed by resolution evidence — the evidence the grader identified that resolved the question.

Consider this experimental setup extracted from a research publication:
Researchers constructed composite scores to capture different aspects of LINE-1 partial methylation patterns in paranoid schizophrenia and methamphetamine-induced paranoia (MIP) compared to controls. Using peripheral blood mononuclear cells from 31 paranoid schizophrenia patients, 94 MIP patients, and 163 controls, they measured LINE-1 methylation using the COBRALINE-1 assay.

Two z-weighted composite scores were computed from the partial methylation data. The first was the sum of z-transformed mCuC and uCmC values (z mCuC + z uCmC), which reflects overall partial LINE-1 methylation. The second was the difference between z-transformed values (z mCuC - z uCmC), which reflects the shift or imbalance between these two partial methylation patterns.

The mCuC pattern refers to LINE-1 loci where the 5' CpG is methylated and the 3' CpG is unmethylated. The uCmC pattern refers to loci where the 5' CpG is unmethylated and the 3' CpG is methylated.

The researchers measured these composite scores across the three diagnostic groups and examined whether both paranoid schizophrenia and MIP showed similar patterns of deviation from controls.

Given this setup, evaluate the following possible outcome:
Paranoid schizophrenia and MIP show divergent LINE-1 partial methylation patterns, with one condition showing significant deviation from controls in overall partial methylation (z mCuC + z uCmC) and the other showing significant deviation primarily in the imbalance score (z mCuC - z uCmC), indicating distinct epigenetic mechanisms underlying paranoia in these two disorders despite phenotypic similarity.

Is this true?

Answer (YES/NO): NO